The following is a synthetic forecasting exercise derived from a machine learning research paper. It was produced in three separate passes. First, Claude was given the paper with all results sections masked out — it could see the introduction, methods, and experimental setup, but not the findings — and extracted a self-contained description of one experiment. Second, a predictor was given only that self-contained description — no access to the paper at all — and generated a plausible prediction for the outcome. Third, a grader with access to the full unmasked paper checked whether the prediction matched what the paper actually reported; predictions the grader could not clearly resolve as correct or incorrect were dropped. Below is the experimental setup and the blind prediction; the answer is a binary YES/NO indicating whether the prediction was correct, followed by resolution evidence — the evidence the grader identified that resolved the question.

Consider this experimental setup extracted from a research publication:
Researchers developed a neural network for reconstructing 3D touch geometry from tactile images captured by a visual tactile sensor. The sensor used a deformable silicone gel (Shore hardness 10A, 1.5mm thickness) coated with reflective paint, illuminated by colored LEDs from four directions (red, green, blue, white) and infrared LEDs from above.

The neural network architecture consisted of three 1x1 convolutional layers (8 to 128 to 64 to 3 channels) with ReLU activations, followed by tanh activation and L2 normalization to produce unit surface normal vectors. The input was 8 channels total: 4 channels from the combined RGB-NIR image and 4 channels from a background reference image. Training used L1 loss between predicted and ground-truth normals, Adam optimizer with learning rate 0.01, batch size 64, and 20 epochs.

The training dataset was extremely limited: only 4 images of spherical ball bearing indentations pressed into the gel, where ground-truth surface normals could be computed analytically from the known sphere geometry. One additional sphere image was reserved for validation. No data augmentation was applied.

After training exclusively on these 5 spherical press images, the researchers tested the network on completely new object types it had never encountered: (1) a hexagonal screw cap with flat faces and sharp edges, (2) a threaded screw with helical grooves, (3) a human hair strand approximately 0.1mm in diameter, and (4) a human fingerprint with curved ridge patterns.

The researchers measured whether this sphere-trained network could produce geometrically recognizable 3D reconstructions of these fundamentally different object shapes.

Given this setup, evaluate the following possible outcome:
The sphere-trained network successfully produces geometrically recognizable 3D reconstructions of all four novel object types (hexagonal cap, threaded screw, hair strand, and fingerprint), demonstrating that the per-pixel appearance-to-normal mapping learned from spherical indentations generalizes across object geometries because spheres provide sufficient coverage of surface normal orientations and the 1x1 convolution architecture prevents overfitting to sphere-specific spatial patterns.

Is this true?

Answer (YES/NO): YES